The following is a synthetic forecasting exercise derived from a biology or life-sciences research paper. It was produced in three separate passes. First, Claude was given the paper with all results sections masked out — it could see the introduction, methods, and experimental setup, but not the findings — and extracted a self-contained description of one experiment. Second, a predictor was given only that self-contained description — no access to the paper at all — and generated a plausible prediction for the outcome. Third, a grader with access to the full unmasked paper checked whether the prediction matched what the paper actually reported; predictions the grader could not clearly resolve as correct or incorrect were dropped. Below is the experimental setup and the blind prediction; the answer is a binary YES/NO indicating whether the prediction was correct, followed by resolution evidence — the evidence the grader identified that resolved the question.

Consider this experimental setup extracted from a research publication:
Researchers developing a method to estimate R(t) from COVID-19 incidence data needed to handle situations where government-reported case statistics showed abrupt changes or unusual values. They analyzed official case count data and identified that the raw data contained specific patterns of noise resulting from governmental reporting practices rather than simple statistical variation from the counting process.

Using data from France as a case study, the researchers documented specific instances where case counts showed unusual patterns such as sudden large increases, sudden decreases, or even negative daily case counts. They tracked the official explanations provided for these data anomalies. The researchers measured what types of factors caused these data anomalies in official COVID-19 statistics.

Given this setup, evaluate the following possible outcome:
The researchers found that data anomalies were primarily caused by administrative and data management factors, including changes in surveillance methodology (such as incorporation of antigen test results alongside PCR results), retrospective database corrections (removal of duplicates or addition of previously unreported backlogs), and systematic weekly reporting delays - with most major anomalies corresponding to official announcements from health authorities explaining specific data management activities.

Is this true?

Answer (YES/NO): YES